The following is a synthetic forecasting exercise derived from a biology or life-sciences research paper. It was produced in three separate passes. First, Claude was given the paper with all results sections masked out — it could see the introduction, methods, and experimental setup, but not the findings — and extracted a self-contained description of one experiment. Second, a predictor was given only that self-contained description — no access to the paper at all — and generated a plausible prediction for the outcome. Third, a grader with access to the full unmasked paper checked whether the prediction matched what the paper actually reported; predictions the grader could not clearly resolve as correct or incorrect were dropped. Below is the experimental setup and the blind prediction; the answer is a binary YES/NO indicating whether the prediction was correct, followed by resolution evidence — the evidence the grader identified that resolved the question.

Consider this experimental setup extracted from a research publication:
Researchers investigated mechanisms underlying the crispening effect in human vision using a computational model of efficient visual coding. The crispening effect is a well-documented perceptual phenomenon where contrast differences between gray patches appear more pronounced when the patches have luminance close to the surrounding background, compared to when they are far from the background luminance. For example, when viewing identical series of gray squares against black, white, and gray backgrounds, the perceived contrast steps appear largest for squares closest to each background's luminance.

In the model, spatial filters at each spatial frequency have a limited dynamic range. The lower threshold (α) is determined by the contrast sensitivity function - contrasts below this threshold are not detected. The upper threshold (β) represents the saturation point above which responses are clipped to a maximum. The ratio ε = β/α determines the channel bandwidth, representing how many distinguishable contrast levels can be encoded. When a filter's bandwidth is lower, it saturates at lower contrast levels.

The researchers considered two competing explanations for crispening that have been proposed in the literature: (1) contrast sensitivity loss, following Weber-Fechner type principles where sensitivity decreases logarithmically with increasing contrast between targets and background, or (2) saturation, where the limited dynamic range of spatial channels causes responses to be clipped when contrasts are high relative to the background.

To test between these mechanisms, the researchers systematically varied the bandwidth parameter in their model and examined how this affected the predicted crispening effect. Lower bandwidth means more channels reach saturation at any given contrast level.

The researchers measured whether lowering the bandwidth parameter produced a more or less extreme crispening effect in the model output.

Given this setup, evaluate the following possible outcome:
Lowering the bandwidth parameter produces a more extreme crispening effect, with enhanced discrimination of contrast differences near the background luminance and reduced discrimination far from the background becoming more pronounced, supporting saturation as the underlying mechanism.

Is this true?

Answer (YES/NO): YES